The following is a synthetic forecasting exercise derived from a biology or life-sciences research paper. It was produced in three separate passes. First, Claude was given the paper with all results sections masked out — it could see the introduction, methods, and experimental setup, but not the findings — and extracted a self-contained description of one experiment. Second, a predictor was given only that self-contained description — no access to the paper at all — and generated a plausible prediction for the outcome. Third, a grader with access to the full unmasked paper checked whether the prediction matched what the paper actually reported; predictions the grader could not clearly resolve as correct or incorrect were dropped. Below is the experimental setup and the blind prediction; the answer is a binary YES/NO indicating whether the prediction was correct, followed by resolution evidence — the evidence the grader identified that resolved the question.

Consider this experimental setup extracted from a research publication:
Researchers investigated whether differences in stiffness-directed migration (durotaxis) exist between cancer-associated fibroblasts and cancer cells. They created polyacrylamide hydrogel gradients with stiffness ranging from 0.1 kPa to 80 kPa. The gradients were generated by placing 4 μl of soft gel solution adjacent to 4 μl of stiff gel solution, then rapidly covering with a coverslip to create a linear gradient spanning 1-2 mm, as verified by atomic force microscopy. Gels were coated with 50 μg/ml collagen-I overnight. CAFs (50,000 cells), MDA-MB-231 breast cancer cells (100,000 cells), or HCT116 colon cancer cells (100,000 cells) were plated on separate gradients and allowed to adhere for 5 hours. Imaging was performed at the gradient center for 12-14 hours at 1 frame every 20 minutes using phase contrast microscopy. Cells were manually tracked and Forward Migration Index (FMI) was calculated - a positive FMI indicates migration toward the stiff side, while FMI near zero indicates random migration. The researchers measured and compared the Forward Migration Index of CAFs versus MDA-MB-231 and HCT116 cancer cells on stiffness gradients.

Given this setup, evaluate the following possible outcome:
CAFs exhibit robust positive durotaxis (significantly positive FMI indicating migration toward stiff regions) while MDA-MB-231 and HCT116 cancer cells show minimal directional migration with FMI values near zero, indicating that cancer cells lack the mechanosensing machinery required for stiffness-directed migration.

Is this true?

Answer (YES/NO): YES